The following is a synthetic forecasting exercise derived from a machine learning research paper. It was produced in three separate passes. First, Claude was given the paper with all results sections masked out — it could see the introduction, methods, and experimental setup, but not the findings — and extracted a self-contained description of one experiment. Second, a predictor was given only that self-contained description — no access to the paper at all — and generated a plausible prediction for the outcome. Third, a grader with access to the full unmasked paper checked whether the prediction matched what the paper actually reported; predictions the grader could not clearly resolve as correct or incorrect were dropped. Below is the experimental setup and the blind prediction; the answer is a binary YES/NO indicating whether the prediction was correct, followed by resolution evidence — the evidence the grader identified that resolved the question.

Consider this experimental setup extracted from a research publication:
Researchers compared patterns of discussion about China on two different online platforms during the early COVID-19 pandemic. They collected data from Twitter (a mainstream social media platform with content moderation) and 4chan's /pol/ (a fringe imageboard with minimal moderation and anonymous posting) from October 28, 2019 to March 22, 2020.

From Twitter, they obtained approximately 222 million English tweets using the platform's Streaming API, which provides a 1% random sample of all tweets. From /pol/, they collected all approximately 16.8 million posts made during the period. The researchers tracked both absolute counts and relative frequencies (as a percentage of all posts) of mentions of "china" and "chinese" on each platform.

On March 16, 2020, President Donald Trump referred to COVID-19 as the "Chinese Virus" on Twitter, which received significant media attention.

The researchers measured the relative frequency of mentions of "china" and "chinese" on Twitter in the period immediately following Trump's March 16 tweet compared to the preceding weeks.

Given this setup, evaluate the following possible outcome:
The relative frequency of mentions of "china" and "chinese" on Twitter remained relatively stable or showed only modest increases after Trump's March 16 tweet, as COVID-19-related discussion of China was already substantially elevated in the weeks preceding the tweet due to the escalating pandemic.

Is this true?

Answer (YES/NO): YES